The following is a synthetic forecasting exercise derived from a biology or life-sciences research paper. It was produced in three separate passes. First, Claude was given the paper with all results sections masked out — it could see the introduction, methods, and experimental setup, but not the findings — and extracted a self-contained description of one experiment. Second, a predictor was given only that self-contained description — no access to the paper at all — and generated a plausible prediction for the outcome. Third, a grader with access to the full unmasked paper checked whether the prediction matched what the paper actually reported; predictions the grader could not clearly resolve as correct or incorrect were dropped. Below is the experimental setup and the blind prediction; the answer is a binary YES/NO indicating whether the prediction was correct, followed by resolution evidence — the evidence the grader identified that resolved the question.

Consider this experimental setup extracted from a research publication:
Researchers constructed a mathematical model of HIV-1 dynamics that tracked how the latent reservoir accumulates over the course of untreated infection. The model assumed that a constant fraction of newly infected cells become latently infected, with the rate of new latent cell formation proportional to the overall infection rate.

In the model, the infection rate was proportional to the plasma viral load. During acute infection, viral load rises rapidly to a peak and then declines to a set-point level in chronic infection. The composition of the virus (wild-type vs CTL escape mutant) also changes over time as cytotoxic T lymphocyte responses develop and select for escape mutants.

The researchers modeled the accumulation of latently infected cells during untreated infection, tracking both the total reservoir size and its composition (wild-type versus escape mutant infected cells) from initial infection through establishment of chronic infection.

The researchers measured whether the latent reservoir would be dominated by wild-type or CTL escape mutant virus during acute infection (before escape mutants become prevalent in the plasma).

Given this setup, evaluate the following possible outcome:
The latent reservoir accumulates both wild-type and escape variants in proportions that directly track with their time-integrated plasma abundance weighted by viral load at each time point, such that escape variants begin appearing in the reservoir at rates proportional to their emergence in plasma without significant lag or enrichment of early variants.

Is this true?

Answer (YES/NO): NO